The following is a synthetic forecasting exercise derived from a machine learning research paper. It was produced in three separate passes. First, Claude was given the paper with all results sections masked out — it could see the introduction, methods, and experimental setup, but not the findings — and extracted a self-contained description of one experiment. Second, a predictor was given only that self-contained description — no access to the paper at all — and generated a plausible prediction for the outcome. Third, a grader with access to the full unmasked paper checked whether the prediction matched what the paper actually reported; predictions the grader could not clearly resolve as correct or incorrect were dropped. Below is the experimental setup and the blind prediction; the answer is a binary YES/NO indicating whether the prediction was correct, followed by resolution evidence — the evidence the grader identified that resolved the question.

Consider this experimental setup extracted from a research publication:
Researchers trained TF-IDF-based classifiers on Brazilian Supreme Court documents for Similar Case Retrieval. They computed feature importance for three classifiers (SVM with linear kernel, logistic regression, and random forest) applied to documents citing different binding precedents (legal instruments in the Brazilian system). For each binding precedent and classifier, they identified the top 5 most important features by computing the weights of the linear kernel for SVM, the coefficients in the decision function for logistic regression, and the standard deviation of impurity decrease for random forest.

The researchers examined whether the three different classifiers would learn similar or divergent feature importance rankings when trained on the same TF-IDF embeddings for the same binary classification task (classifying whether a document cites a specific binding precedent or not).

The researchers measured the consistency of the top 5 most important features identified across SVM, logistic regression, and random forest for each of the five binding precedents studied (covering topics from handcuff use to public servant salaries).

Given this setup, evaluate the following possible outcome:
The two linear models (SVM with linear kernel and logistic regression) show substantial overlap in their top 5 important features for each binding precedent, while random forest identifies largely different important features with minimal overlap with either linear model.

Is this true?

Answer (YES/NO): NO